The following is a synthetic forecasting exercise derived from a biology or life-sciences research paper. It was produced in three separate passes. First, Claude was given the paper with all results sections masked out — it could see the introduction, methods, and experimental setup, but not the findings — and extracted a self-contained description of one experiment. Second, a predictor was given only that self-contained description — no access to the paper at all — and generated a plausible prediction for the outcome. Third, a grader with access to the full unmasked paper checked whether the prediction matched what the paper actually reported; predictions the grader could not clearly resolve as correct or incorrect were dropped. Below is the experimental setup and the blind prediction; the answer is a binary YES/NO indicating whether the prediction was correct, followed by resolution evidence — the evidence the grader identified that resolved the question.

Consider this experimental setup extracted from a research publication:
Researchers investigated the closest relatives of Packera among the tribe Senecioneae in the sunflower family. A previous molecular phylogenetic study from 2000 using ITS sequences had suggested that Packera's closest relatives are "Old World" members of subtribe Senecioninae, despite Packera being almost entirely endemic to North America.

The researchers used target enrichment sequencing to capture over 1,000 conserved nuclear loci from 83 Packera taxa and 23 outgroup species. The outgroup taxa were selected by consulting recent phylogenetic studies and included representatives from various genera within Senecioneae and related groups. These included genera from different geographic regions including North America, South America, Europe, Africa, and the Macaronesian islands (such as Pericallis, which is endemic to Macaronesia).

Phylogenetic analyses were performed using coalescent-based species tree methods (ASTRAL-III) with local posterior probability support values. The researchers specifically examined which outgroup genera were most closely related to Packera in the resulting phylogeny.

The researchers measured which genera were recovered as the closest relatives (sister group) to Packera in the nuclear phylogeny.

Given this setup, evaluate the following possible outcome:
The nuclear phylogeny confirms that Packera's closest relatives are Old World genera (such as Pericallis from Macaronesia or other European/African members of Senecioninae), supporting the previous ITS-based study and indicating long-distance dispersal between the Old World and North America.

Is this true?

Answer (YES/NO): NO